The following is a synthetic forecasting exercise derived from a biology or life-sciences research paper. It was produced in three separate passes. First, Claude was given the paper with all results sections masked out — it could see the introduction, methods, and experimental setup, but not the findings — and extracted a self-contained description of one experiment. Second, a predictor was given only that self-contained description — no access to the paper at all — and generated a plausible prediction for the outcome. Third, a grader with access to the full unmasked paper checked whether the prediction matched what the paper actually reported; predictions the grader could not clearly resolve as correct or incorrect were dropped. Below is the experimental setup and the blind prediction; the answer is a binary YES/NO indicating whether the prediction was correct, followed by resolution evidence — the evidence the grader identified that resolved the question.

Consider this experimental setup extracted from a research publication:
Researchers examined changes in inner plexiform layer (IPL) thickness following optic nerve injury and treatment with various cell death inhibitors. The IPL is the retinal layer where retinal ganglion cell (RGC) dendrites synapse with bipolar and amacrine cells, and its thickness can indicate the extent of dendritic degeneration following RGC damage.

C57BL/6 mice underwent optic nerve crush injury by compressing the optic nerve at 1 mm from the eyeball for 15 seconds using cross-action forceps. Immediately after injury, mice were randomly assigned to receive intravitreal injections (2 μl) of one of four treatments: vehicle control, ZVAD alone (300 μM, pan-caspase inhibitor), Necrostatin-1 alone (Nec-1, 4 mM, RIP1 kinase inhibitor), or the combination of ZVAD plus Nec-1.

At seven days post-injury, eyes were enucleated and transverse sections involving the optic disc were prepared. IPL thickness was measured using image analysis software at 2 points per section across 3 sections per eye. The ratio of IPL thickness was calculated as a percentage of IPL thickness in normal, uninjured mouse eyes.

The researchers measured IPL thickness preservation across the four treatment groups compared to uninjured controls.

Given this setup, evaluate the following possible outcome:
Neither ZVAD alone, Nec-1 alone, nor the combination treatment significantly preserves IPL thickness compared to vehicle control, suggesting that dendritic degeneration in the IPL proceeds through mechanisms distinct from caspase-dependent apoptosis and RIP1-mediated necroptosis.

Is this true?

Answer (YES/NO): NO